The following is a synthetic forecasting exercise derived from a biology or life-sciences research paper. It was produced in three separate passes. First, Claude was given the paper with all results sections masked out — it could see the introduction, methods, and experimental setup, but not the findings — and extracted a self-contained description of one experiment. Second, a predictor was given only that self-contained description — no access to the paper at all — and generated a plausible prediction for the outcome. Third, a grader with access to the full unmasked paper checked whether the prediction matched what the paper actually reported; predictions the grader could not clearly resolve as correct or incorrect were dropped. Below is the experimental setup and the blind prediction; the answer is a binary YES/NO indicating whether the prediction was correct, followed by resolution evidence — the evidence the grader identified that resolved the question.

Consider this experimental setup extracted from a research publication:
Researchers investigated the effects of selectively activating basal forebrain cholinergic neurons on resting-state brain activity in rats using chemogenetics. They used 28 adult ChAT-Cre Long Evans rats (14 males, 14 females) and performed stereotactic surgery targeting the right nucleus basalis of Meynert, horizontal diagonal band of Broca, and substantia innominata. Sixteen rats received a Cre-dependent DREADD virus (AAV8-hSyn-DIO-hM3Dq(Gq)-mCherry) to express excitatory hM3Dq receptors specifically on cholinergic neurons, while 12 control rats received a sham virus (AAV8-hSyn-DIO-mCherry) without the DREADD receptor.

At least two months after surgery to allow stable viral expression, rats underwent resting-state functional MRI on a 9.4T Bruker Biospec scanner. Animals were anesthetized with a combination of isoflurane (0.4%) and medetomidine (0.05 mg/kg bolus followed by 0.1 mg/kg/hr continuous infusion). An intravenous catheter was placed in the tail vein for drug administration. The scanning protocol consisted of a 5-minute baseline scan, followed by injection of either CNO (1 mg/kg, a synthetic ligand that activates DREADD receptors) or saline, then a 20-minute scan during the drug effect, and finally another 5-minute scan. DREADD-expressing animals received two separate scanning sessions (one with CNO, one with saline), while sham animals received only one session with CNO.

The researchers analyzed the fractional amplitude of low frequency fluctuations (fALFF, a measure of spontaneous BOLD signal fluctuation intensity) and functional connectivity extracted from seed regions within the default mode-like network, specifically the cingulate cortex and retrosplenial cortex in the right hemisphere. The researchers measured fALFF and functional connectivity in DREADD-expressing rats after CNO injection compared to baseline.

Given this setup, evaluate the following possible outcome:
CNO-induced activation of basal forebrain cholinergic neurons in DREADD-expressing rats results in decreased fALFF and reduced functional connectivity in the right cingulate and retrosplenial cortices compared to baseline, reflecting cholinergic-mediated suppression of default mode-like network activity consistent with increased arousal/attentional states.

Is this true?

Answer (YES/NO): YES